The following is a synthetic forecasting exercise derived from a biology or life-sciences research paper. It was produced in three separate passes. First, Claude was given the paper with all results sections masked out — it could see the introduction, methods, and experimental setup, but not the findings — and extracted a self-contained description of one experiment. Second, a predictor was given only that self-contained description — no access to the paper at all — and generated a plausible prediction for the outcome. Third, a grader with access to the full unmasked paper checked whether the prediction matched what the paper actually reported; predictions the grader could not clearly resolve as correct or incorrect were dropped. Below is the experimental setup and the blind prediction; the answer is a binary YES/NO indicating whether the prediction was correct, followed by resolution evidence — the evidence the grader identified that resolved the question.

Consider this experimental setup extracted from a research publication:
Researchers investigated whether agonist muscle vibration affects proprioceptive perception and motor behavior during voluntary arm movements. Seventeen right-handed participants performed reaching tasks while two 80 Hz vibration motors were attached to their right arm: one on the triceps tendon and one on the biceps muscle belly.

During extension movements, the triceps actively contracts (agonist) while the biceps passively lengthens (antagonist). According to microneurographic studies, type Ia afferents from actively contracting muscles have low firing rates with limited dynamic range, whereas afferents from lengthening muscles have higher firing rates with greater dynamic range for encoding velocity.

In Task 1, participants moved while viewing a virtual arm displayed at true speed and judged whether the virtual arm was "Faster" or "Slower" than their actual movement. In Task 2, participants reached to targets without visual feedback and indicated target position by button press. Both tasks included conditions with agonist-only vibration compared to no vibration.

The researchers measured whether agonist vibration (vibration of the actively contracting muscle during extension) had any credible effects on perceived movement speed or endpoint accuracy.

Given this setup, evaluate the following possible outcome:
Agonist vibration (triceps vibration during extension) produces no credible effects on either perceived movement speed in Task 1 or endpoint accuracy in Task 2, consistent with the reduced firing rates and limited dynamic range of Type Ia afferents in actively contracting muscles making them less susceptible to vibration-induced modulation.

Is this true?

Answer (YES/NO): YES